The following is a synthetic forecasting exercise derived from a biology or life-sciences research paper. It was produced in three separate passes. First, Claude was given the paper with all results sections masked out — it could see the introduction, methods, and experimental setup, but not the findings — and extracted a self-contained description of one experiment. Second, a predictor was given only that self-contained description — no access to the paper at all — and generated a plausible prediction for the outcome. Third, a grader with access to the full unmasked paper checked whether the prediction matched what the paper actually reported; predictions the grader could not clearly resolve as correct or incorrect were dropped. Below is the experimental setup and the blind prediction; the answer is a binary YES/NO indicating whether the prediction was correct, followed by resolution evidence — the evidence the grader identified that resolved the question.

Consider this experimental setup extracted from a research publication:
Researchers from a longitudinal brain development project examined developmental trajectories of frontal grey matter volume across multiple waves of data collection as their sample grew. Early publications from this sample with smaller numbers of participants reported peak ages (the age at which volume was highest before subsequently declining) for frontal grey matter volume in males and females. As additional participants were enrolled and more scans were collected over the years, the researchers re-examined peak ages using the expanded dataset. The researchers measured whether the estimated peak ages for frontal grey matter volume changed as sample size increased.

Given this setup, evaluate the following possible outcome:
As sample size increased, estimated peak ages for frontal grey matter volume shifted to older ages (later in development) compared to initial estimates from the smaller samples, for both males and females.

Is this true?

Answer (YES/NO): NO